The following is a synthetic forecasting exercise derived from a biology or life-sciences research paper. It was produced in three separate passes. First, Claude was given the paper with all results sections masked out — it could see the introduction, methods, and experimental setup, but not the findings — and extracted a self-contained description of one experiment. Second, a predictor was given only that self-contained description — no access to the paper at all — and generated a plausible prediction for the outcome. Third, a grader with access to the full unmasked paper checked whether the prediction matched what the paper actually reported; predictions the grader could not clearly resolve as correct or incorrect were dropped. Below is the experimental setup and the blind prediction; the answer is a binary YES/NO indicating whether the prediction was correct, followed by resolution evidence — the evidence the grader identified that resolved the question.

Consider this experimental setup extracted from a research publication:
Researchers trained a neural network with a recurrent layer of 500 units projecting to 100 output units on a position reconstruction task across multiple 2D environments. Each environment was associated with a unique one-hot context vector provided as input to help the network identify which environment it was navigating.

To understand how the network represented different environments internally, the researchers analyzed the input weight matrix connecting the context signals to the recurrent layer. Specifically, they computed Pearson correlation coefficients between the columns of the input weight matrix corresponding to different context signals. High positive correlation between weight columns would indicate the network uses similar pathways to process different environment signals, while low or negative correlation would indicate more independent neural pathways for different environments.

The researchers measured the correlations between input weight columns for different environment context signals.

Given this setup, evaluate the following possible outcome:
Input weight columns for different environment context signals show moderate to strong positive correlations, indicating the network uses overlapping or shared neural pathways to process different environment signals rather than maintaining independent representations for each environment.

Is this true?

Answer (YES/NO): NO